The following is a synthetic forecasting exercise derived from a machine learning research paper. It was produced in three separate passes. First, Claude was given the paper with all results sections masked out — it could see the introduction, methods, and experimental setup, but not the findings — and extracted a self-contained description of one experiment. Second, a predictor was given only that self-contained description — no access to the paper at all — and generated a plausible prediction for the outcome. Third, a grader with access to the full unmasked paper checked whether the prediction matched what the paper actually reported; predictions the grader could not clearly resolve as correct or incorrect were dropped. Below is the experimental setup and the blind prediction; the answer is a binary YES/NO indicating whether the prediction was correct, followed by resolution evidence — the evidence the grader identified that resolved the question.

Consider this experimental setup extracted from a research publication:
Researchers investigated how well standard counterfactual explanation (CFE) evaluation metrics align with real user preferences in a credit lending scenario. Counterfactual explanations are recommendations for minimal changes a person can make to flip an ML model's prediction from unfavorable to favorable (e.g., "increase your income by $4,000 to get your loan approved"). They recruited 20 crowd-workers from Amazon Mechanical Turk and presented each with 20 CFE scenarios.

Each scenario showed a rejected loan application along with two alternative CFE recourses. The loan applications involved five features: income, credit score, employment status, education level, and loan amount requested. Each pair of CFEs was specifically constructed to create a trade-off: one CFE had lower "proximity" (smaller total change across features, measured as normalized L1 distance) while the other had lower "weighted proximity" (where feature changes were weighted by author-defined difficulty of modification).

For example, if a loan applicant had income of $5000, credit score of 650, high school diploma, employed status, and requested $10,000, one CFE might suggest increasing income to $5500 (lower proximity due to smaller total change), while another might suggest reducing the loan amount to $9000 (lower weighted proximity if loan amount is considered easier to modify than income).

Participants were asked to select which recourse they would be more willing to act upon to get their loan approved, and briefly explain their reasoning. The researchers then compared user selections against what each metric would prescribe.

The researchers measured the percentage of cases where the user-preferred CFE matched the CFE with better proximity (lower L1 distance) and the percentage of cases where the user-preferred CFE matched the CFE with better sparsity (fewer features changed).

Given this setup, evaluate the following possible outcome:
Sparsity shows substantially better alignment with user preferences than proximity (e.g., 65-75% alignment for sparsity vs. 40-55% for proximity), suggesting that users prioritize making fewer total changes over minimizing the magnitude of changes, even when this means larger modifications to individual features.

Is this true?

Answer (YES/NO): NO